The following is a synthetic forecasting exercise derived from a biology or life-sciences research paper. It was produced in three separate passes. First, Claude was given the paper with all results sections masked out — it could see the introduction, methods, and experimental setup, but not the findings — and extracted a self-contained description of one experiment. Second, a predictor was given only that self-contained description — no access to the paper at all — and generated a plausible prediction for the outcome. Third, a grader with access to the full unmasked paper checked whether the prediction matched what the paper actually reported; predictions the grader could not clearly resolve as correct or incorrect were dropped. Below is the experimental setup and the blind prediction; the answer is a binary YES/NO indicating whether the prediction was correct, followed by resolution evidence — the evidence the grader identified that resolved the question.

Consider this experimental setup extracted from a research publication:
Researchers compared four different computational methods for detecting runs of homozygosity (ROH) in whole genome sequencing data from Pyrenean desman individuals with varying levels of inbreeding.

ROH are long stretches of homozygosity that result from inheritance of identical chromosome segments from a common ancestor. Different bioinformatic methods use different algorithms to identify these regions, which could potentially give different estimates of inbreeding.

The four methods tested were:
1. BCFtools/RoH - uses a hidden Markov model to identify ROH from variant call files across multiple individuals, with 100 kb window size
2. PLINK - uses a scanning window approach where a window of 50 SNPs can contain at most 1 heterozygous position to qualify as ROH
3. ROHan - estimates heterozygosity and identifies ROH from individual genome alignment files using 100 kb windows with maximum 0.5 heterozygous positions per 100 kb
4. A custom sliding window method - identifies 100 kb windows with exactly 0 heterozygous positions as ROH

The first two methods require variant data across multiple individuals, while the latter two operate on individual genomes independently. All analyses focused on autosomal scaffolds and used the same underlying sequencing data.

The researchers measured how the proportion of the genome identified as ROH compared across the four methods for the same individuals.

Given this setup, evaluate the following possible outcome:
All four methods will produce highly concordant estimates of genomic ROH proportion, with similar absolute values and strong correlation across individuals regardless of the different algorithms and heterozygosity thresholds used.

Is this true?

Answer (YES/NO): YES